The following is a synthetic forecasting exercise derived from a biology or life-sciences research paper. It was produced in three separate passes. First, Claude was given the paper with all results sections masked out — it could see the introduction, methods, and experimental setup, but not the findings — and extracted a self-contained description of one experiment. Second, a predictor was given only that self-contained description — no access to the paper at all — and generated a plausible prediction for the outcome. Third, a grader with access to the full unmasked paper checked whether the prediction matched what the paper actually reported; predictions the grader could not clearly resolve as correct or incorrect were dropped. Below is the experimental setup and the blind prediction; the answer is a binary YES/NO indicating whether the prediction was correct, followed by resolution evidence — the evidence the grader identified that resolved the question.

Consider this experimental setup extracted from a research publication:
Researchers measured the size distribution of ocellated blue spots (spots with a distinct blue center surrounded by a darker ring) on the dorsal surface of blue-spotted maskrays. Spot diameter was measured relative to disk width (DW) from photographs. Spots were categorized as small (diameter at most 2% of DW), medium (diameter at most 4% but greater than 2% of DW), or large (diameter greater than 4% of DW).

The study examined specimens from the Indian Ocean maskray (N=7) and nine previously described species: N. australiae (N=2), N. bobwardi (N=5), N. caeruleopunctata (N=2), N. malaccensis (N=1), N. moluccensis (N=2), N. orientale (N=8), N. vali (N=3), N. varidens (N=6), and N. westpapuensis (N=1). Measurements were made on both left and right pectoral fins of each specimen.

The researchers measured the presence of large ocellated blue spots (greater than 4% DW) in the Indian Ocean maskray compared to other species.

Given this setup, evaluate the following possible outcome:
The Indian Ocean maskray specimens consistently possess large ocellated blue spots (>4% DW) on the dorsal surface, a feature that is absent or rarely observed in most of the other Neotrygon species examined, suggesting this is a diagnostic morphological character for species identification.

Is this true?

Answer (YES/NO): NO